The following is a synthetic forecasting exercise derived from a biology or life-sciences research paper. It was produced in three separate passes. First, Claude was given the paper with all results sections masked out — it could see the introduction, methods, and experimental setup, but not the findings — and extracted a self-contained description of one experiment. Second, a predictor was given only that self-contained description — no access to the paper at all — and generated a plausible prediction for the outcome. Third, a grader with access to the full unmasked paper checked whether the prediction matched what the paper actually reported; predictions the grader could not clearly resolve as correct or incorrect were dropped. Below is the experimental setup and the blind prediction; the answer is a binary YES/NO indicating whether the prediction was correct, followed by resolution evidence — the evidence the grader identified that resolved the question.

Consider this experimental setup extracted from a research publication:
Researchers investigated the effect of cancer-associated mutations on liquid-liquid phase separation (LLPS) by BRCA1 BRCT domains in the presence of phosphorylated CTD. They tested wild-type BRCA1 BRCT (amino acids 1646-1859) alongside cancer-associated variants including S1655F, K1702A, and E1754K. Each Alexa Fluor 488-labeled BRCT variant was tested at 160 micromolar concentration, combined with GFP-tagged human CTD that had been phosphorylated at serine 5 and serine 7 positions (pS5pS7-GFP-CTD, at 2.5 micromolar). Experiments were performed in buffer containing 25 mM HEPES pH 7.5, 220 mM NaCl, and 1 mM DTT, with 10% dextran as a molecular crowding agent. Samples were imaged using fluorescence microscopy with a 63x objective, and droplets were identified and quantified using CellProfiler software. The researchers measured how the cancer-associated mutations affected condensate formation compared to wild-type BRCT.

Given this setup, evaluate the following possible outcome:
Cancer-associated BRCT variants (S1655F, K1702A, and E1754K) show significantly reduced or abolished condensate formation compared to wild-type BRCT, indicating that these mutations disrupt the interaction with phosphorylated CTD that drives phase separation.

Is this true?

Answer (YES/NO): NO